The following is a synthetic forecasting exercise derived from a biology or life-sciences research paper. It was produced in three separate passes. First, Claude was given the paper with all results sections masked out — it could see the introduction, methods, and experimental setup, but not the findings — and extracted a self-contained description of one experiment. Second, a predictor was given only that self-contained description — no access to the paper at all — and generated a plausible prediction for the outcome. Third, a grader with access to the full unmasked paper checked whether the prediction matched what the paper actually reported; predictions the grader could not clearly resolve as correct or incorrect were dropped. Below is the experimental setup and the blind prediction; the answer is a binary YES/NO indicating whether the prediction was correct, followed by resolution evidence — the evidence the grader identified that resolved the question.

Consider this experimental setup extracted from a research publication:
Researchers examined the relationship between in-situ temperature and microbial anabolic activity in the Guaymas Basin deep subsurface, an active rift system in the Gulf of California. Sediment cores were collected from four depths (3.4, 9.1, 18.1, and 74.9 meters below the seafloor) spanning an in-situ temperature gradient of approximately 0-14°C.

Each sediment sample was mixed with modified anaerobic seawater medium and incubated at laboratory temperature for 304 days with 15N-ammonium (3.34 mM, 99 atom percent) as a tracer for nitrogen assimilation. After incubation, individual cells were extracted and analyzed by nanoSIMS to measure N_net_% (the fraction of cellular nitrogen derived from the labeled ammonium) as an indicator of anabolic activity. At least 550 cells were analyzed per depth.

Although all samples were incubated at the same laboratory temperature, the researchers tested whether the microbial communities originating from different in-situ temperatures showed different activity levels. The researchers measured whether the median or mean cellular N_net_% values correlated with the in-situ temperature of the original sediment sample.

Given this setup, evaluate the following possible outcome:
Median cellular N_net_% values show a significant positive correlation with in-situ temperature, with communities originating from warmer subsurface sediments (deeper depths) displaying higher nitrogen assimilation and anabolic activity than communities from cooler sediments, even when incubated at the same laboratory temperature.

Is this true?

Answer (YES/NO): NO